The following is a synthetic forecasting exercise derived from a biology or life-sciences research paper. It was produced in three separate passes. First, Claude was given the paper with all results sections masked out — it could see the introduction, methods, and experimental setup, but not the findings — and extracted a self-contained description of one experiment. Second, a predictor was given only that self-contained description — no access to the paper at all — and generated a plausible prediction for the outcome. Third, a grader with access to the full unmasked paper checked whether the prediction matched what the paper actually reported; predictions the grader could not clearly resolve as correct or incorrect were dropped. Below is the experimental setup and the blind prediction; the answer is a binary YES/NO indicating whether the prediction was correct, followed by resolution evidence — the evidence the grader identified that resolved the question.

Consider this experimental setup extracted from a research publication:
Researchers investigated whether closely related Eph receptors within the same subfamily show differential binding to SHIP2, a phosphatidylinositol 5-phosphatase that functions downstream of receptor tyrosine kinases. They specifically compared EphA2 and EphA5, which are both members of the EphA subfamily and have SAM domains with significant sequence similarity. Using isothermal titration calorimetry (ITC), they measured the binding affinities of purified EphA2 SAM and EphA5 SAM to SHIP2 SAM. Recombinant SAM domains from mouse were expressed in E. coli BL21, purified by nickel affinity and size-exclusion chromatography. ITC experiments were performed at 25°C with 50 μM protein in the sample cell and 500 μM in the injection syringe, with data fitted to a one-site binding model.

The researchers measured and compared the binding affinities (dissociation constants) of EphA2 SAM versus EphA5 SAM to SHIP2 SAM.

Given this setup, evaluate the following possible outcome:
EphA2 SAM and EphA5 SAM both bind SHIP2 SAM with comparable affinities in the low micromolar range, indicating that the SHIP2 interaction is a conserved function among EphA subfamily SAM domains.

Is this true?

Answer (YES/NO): NO